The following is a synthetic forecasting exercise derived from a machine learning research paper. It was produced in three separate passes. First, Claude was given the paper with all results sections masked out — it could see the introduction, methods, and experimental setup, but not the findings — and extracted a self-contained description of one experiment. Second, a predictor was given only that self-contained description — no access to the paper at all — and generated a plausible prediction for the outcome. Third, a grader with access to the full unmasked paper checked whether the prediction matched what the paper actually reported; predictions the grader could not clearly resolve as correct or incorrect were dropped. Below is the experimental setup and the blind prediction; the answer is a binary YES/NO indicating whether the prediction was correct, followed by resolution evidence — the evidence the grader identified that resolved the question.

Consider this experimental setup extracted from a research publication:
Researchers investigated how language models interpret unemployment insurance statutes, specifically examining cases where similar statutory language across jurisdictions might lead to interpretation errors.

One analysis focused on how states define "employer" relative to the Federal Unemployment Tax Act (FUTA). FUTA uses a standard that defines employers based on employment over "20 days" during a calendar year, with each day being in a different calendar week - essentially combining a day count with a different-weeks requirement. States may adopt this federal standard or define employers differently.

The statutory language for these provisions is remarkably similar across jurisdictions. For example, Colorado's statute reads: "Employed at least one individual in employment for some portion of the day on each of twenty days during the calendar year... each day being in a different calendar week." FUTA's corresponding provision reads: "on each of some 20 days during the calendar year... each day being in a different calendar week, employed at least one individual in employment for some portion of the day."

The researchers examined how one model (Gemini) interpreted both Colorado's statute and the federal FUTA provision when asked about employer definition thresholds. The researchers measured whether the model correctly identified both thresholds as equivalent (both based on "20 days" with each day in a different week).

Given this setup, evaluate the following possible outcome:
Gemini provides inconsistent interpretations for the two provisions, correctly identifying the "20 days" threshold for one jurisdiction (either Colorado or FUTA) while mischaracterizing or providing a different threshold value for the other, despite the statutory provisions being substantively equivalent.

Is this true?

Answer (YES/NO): YES